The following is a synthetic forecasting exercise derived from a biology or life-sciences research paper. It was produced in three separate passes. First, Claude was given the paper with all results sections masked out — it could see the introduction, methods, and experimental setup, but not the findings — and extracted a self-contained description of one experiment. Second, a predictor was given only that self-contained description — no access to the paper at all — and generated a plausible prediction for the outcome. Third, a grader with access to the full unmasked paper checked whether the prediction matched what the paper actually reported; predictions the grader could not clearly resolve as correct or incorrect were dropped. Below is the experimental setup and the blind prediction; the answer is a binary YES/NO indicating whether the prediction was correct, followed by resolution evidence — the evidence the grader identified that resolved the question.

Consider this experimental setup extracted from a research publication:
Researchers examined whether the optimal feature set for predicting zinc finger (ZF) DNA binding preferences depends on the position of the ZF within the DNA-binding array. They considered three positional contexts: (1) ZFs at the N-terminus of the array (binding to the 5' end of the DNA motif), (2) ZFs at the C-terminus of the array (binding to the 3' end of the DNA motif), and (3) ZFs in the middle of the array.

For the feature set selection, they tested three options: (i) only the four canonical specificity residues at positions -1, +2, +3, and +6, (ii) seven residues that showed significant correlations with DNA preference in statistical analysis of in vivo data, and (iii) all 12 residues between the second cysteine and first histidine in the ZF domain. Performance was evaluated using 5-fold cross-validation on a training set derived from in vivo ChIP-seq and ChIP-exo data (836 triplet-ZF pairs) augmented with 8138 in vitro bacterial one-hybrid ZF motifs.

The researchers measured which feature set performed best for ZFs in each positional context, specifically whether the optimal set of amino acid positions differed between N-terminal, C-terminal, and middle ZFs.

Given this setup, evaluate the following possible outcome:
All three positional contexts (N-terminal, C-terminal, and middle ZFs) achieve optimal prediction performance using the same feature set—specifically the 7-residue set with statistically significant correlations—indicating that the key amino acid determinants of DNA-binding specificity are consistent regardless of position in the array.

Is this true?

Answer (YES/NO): NO